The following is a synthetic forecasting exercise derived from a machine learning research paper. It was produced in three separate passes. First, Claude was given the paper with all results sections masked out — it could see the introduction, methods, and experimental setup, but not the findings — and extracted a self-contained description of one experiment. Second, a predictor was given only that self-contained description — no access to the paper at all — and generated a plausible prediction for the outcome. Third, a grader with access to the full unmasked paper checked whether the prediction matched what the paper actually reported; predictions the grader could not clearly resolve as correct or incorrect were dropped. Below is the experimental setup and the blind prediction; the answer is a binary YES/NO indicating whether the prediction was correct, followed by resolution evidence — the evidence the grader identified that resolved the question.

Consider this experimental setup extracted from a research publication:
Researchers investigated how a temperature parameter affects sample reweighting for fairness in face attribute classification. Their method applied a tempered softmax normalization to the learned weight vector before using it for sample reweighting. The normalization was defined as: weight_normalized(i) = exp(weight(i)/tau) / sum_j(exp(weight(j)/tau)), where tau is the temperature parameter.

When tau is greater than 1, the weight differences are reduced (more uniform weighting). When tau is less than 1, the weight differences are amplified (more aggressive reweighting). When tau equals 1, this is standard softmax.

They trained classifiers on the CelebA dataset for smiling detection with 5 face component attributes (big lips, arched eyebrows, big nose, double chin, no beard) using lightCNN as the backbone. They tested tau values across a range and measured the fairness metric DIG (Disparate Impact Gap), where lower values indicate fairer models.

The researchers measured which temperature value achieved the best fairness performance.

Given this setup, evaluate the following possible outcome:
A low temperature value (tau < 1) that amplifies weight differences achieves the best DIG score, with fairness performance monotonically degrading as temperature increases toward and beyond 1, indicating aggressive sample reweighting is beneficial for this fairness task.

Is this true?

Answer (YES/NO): NO